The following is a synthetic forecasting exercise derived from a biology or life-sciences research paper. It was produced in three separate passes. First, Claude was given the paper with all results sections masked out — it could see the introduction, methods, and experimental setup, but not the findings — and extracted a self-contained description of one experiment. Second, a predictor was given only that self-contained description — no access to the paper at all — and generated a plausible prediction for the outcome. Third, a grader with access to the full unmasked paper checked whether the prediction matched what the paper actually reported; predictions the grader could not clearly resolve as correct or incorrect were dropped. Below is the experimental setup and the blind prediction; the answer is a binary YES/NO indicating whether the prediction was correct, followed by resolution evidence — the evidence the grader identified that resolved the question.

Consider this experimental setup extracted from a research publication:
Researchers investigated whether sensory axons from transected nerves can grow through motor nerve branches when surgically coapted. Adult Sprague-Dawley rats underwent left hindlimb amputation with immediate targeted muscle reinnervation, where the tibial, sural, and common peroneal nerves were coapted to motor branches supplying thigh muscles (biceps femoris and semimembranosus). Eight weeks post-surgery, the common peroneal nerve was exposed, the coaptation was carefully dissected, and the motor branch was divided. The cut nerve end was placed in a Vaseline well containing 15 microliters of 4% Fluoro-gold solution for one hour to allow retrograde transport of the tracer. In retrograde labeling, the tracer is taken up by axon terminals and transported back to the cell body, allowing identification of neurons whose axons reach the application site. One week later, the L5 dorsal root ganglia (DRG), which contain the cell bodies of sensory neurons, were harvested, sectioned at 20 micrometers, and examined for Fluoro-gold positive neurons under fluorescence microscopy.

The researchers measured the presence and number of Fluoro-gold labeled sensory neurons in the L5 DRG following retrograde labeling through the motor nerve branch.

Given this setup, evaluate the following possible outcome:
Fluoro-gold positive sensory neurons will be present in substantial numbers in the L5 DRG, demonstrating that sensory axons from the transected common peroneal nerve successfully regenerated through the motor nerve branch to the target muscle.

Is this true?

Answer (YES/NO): YES